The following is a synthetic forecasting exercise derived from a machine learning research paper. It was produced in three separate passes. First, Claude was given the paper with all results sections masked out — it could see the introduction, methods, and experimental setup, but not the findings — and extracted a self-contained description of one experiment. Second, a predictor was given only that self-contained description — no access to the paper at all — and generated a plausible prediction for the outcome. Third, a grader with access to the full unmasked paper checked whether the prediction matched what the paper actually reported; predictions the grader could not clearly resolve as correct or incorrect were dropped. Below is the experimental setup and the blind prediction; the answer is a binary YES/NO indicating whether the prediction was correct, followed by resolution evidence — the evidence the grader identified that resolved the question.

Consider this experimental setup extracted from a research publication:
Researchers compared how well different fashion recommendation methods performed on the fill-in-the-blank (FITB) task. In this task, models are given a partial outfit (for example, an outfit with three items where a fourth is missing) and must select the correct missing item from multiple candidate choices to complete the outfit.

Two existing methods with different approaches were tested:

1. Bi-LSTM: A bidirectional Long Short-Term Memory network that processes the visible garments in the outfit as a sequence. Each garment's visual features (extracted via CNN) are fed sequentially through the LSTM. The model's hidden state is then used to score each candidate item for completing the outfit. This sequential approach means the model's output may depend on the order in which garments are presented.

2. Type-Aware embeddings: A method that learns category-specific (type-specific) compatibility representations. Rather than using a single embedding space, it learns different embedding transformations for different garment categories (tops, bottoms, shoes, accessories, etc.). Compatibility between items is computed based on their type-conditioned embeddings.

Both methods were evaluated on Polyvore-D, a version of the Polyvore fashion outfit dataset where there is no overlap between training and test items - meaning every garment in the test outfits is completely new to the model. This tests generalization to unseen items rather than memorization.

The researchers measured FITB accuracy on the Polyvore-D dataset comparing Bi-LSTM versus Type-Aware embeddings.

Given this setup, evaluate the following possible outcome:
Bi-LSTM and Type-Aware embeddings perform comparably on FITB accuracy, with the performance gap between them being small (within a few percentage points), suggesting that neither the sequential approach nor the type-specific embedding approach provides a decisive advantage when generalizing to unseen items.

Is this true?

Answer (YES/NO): NO